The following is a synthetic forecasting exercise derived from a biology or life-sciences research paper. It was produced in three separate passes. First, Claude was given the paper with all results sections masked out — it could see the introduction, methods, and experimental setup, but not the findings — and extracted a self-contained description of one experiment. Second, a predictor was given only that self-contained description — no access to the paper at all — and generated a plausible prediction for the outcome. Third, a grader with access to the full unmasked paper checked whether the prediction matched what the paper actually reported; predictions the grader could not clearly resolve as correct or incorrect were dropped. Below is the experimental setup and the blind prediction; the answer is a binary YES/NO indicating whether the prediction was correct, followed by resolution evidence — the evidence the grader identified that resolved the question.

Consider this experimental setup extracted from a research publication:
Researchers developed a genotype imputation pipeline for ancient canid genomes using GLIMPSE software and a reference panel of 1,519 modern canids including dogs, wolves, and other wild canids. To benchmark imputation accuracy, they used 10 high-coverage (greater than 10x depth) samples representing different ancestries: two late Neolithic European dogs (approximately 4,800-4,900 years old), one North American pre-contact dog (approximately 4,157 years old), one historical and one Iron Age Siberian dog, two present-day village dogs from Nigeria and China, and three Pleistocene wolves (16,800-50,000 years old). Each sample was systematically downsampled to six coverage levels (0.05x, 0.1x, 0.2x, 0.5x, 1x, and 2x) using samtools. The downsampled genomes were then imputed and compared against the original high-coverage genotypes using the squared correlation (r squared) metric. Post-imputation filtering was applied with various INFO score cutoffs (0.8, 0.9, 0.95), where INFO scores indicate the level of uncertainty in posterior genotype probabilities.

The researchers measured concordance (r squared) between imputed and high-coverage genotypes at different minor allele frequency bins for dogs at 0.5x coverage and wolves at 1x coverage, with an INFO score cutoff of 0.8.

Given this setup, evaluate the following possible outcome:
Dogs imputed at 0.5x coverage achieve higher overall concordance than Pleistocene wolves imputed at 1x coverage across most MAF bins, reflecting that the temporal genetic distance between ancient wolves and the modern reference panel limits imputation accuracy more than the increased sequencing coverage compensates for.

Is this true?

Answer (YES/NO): YES